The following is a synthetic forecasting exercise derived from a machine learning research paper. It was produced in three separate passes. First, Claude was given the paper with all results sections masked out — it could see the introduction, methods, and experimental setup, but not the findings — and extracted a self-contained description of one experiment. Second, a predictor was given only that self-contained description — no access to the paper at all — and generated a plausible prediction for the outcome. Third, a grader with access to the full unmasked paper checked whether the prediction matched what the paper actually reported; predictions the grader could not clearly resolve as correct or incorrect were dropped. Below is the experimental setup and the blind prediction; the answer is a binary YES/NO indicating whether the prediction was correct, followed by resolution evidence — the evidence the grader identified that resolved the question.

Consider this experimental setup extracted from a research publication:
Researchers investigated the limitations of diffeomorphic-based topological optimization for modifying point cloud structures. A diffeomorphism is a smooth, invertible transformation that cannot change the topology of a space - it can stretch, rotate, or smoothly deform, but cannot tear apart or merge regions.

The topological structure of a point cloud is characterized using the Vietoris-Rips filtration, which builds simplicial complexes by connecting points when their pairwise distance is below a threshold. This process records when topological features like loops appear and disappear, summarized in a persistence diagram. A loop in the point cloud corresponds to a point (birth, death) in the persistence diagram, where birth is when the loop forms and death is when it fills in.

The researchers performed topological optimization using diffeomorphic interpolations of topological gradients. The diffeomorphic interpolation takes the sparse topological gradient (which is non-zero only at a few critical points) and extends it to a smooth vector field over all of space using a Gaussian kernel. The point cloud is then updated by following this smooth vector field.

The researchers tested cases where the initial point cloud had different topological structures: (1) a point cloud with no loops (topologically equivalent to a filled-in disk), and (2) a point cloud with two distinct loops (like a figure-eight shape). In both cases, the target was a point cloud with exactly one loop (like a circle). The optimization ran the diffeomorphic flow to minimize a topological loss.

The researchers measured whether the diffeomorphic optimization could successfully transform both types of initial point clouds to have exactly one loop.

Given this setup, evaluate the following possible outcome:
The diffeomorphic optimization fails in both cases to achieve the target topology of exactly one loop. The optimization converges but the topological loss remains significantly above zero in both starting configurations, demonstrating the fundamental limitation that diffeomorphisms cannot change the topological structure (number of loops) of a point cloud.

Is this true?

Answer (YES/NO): YES